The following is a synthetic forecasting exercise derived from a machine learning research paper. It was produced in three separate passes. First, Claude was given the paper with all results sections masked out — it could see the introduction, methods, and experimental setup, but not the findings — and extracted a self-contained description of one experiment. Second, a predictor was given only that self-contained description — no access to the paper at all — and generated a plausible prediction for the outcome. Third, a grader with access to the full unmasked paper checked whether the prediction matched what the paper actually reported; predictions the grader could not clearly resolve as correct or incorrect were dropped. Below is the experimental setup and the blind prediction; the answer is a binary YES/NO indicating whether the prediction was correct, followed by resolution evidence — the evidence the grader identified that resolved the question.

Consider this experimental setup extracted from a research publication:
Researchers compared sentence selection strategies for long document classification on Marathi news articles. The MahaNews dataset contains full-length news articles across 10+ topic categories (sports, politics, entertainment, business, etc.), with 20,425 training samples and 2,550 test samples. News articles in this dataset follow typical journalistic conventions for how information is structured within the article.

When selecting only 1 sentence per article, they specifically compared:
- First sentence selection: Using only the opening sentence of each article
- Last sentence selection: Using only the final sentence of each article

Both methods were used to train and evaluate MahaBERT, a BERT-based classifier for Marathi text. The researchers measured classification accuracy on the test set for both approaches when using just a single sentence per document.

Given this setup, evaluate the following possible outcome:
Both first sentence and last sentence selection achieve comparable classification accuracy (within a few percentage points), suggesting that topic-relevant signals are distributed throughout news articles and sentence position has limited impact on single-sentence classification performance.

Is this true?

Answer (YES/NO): NO